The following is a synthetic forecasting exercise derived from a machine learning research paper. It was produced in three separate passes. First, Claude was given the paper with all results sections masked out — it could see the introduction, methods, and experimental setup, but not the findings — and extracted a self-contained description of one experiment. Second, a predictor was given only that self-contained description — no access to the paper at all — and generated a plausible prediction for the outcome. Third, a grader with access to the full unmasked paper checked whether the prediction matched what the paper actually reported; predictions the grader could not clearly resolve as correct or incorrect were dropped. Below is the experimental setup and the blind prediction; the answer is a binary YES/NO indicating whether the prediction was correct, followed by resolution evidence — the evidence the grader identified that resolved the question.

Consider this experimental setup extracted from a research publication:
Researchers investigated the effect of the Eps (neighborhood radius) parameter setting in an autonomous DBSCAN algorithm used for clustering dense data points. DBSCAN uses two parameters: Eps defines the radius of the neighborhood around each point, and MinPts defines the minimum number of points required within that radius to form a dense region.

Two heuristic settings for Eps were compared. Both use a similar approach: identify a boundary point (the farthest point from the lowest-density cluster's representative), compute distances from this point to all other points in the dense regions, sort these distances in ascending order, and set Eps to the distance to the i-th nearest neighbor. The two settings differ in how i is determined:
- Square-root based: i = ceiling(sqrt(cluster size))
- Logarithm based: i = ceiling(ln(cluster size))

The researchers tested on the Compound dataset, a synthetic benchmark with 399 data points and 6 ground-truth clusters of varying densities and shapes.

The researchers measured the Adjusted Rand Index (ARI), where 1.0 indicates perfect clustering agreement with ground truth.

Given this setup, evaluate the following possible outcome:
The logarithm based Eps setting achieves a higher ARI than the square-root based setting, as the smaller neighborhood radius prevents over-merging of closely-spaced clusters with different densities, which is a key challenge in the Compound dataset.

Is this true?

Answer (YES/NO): NO